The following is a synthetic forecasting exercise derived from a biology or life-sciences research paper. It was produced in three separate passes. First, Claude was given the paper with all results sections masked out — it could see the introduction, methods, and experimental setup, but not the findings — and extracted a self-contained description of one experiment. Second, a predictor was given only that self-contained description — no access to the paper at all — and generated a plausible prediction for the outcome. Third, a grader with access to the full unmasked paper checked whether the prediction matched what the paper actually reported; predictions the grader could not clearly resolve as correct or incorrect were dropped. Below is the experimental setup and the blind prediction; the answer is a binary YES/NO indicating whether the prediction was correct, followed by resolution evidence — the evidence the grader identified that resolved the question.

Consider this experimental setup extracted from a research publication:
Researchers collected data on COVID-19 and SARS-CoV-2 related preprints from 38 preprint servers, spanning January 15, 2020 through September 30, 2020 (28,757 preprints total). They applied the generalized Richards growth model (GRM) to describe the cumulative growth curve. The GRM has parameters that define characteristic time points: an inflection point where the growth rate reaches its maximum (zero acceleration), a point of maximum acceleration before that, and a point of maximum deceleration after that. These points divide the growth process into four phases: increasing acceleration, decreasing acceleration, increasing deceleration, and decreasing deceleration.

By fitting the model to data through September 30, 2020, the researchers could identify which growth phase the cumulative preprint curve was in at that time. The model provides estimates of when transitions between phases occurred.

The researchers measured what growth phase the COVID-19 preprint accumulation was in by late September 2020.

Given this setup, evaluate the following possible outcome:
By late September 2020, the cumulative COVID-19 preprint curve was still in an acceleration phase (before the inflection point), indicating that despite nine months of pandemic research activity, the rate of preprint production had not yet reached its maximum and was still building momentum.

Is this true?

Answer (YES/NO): NO